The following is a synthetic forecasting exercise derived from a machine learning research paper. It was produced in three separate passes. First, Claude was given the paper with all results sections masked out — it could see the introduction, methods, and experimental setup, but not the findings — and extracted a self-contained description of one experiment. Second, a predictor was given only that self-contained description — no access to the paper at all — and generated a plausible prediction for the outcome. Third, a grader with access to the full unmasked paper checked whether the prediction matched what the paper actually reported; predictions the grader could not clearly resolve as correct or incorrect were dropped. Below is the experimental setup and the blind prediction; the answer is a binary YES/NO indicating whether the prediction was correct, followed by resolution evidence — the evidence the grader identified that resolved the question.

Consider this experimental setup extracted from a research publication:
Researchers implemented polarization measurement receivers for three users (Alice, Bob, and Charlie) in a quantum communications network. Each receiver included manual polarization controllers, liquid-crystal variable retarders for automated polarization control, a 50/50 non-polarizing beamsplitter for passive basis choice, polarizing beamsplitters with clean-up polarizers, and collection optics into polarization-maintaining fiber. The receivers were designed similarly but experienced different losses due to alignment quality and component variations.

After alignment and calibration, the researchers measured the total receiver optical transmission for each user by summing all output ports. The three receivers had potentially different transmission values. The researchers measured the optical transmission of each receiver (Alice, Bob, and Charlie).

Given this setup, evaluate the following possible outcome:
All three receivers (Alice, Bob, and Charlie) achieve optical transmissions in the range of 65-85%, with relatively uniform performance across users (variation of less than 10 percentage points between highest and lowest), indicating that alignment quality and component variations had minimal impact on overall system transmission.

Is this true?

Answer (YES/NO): NO